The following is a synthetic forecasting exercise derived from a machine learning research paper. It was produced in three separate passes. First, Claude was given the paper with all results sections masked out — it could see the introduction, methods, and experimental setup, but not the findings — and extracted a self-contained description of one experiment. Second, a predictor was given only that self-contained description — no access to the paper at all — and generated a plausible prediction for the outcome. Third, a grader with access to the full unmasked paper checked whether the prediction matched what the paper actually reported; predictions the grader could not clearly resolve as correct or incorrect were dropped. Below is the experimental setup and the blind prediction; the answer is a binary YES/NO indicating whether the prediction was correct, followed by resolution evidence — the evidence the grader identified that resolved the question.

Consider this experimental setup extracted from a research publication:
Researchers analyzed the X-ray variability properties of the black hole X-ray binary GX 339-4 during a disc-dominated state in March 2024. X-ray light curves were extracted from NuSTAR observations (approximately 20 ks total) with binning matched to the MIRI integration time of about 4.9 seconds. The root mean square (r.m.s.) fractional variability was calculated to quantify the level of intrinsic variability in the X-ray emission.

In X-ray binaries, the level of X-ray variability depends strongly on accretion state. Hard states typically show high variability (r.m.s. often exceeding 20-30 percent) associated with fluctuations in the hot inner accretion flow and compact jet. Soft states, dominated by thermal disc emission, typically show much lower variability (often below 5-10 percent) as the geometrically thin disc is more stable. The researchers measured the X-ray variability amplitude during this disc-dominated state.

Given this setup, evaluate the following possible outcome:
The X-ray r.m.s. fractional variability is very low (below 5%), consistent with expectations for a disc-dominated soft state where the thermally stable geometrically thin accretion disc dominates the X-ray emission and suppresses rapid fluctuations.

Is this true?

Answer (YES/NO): YES